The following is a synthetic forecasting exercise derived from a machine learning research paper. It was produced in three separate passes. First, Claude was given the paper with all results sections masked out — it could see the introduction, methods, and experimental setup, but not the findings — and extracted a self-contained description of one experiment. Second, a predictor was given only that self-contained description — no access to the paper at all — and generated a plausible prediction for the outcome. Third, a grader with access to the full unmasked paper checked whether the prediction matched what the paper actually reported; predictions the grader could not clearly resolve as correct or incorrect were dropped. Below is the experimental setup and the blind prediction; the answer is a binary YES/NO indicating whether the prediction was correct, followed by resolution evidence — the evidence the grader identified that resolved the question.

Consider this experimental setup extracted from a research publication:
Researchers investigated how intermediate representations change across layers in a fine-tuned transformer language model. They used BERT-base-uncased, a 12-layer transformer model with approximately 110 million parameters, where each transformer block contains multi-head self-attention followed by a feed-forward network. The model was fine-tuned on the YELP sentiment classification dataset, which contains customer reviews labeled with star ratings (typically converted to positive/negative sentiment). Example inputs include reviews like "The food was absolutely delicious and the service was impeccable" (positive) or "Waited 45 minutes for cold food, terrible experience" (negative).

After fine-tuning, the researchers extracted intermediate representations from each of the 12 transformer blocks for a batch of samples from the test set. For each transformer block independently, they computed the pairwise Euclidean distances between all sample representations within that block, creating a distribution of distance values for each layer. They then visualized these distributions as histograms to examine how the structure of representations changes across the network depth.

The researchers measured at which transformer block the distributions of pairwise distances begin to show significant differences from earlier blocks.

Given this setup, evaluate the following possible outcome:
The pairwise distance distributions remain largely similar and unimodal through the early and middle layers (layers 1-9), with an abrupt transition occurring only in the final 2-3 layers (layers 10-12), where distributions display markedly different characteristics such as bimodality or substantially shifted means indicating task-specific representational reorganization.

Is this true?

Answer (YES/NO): NO